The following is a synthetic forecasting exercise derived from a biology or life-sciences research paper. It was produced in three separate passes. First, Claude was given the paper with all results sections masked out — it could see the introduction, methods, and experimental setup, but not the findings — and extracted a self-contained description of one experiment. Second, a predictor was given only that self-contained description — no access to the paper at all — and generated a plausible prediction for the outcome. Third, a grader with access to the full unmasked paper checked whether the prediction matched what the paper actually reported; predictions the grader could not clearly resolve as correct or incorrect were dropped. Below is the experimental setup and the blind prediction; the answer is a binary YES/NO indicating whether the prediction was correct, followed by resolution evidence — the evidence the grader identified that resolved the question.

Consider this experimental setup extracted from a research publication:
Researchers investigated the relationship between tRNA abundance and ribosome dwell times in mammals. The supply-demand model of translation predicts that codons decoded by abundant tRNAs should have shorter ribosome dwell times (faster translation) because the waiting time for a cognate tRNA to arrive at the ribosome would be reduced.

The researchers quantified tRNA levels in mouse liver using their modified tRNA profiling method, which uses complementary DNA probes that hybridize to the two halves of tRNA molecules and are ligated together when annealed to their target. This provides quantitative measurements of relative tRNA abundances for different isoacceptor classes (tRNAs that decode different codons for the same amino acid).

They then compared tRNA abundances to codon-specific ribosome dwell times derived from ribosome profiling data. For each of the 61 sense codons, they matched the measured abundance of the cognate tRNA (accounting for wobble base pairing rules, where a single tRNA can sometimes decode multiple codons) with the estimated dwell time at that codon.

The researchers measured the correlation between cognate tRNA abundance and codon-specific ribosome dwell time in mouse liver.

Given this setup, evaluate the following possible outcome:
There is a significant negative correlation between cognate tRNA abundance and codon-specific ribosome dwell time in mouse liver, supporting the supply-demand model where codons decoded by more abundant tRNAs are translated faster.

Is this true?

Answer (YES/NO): NO